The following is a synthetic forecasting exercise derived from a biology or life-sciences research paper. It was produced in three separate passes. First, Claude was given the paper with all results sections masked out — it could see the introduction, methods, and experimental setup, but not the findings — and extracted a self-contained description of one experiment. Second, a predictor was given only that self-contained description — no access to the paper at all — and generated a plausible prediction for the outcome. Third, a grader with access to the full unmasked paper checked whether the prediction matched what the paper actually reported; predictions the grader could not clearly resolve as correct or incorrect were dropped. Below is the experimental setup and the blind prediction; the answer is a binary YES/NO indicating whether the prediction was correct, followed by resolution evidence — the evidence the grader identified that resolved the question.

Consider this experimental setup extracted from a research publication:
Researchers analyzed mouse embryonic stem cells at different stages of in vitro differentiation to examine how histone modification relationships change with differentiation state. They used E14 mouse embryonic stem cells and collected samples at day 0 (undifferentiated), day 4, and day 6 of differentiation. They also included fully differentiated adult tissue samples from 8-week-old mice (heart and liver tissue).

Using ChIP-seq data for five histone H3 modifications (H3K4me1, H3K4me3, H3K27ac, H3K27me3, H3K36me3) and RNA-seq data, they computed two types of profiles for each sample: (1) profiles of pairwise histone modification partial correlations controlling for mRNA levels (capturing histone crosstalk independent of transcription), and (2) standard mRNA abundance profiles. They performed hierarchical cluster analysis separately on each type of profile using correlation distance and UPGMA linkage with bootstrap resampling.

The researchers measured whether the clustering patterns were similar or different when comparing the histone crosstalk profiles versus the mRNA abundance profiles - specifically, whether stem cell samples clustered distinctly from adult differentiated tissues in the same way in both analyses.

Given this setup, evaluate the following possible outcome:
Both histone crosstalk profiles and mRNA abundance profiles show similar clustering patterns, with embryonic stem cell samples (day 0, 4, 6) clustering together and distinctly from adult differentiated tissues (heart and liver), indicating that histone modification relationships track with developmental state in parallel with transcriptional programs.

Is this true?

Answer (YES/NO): NO